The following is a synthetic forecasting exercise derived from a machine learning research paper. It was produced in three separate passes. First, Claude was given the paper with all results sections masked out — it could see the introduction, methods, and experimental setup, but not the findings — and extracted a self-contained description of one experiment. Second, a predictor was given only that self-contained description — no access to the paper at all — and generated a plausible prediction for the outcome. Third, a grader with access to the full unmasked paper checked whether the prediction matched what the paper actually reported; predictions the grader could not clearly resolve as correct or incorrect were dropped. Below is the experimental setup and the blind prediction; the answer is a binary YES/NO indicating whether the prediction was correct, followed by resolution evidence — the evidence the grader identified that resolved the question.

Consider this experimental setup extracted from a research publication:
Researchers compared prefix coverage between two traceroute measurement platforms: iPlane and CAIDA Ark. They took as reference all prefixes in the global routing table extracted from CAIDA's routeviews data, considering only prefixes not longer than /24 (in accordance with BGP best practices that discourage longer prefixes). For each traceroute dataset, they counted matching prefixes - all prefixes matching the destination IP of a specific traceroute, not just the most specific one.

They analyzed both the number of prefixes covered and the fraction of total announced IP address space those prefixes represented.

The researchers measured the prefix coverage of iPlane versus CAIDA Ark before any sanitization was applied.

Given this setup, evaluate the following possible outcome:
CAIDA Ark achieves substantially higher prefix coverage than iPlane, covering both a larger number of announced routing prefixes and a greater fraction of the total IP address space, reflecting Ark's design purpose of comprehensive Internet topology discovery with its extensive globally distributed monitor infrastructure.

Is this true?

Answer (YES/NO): YES